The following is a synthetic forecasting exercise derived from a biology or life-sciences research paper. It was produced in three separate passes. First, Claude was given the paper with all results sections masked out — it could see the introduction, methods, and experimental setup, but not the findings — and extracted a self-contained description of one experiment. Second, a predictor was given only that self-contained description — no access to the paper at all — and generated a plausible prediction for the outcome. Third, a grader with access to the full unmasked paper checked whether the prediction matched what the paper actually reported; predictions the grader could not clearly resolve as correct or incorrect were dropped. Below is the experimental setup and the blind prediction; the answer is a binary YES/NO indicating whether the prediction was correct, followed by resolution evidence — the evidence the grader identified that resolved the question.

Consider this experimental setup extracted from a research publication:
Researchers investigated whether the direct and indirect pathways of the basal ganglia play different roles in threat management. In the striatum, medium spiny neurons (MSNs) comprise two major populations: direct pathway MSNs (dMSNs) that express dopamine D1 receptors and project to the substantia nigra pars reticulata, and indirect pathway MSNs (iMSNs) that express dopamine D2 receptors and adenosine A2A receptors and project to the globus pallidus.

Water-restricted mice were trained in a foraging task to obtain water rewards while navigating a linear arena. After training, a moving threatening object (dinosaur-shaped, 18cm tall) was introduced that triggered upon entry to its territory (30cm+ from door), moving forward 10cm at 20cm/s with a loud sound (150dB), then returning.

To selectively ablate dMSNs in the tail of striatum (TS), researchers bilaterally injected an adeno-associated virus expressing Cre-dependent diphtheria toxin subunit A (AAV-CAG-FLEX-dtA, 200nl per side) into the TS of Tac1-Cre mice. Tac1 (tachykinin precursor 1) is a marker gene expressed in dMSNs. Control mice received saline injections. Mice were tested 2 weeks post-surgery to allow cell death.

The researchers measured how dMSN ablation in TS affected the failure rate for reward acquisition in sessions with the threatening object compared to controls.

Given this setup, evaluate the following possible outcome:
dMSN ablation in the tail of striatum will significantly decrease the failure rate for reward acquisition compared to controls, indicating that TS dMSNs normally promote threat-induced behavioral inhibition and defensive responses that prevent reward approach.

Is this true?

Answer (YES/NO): YES